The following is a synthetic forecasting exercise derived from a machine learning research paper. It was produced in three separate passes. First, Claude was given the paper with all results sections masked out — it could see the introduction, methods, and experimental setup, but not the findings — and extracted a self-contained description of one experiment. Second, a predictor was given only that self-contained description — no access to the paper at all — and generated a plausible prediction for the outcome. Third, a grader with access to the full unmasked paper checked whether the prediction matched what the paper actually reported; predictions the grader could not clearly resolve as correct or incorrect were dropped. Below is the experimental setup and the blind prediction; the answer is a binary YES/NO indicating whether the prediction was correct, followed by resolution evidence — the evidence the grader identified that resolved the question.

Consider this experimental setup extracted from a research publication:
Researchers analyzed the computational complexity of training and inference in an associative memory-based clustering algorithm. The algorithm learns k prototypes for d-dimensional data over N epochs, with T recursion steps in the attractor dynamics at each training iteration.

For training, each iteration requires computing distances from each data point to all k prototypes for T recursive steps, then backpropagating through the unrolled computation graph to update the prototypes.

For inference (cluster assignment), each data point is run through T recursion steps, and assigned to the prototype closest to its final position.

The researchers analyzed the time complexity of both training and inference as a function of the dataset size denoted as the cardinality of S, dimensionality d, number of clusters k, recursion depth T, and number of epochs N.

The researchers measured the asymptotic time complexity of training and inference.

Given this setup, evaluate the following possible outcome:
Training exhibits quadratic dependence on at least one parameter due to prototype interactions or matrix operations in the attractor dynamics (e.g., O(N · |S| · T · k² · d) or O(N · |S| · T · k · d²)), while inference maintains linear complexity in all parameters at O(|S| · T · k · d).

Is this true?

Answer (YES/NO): NO